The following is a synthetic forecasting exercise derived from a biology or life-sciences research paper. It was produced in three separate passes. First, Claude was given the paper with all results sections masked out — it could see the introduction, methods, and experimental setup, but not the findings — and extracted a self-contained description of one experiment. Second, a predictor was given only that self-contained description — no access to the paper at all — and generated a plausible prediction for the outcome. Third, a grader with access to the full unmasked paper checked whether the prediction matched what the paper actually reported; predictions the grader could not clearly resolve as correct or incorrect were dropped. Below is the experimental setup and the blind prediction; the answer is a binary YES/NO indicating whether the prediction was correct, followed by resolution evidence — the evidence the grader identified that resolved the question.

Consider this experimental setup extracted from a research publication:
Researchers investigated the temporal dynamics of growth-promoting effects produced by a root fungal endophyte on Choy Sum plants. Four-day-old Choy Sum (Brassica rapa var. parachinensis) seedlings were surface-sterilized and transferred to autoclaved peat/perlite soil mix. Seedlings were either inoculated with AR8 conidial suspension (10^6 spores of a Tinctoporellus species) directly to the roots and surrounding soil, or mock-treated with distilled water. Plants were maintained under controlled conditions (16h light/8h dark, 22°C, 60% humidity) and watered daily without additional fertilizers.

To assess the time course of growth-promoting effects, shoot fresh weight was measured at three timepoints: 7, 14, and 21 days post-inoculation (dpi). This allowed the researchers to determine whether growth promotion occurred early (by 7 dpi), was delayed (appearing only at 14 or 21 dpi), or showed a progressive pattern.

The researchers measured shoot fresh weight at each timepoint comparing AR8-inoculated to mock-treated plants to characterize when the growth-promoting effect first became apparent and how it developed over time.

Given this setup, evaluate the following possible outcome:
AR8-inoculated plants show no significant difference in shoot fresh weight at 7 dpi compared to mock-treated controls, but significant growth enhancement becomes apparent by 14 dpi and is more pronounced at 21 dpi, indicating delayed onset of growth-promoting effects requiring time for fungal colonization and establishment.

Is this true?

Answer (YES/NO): YES